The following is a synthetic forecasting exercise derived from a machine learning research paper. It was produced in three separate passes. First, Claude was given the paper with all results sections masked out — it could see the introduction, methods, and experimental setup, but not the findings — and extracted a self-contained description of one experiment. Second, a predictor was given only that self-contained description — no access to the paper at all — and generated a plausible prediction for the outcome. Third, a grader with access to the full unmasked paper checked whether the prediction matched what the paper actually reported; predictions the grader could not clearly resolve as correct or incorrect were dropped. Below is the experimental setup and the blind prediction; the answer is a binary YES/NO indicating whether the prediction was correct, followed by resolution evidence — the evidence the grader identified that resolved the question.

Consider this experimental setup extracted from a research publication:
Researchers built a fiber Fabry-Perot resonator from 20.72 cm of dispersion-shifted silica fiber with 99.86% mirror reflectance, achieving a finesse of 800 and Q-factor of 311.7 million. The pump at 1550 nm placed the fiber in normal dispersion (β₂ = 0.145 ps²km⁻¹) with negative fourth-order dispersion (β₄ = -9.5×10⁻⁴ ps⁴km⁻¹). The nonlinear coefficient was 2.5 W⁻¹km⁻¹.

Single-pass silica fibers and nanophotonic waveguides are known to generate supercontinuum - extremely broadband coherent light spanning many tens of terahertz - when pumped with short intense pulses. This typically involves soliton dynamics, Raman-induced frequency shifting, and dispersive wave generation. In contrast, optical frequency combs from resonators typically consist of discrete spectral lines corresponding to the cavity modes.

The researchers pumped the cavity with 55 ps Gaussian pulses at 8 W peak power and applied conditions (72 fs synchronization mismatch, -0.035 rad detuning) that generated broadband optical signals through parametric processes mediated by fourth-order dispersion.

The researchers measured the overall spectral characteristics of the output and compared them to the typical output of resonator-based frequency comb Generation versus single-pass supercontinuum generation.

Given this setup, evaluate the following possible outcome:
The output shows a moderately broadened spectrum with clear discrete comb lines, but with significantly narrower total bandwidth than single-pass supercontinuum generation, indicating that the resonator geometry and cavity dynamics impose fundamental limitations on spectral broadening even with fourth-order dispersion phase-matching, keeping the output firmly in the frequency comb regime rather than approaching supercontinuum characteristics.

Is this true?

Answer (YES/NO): NO